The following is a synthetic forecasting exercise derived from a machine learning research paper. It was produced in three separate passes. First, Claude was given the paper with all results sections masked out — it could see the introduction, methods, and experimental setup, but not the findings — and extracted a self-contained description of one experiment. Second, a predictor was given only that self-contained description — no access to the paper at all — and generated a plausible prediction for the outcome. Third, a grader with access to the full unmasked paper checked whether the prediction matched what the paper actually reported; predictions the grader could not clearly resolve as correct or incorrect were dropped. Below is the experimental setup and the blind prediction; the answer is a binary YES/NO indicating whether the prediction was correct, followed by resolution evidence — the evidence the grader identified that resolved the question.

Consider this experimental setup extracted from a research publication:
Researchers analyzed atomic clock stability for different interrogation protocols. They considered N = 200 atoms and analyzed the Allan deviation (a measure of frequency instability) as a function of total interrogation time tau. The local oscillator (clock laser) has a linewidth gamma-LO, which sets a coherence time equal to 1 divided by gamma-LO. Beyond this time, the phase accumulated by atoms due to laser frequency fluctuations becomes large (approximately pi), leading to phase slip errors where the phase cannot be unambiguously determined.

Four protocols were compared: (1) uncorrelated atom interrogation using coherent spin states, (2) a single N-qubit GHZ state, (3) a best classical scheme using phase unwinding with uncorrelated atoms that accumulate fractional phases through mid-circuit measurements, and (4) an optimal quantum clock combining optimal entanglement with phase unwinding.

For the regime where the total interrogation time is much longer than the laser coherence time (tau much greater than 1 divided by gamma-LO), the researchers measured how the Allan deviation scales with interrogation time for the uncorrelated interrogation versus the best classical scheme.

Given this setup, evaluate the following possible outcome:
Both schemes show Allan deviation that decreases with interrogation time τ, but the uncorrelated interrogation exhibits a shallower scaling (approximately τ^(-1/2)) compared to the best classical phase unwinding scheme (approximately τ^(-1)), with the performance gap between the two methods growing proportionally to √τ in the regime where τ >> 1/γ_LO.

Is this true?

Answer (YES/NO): YES